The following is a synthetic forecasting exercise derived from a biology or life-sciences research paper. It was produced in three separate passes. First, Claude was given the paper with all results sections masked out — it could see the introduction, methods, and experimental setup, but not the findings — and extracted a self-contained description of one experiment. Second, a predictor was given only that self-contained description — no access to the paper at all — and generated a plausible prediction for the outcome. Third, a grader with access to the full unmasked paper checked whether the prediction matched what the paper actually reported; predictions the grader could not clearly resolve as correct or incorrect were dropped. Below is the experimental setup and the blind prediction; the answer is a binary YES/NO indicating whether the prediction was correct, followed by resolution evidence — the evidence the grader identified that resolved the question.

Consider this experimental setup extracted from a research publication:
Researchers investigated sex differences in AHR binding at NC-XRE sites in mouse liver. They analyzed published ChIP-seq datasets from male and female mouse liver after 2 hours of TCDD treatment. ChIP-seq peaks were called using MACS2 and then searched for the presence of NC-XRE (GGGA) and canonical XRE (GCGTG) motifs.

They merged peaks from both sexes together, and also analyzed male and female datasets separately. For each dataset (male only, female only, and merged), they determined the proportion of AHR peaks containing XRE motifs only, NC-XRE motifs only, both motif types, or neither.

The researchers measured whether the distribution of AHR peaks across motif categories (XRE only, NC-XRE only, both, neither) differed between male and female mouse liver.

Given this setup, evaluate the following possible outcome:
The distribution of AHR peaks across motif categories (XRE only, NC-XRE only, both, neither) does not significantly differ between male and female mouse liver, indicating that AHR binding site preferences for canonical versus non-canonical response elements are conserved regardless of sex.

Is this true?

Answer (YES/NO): YES